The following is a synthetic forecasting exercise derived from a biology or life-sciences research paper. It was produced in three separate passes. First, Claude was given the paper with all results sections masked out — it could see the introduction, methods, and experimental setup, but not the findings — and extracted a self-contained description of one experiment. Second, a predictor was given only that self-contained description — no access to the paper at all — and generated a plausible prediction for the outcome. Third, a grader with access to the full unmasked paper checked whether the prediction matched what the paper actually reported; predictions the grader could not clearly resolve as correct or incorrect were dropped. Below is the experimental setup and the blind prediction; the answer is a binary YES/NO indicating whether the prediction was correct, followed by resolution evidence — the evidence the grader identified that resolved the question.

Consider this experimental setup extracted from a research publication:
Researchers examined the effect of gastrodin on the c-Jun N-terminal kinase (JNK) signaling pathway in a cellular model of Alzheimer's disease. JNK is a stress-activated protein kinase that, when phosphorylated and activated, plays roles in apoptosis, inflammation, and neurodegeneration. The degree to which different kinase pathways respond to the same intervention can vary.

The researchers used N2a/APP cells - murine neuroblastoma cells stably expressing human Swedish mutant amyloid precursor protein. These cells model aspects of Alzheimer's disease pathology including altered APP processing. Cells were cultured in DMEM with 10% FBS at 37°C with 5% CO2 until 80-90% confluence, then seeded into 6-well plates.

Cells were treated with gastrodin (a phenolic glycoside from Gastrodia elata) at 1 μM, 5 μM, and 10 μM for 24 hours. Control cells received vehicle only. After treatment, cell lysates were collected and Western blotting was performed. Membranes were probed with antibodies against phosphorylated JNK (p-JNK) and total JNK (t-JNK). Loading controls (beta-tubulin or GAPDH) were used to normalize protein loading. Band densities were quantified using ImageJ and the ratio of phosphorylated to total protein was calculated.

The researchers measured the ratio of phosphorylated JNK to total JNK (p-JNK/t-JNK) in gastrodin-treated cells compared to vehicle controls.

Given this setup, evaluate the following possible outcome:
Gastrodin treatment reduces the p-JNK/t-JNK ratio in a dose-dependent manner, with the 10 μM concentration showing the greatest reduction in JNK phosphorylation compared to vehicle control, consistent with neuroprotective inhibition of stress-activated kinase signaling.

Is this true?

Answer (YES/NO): NO